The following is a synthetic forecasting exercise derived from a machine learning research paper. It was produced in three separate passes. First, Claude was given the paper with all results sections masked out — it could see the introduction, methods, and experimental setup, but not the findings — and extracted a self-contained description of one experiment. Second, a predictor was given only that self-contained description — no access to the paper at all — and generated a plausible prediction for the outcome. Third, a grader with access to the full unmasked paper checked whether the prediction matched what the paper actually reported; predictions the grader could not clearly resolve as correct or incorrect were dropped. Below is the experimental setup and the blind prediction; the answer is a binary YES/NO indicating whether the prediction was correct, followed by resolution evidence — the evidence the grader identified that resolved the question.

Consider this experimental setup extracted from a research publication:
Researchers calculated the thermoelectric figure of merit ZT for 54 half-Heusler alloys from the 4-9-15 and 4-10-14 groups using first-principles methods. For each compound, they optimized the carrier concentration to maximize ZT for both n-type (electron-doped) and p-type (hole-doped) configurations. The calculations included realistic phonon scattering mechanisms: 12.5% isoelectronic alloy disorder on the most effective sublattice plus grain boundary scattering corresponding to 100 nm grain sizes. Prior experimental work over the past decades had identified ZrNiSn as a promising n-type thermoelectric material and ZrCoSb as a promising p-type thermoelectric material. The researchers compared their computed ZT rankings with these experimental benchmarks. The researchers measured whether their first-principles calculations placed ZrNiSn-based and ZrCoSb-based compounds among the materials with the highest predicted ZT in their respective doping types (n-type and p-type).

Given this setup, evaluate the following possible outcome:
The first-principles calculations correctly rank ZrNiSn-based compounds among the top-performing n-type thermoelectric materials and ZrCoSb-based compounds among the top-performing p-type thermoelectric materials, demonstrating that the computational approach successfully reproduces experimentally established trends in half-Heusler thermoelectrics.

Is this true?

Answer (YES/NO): YES